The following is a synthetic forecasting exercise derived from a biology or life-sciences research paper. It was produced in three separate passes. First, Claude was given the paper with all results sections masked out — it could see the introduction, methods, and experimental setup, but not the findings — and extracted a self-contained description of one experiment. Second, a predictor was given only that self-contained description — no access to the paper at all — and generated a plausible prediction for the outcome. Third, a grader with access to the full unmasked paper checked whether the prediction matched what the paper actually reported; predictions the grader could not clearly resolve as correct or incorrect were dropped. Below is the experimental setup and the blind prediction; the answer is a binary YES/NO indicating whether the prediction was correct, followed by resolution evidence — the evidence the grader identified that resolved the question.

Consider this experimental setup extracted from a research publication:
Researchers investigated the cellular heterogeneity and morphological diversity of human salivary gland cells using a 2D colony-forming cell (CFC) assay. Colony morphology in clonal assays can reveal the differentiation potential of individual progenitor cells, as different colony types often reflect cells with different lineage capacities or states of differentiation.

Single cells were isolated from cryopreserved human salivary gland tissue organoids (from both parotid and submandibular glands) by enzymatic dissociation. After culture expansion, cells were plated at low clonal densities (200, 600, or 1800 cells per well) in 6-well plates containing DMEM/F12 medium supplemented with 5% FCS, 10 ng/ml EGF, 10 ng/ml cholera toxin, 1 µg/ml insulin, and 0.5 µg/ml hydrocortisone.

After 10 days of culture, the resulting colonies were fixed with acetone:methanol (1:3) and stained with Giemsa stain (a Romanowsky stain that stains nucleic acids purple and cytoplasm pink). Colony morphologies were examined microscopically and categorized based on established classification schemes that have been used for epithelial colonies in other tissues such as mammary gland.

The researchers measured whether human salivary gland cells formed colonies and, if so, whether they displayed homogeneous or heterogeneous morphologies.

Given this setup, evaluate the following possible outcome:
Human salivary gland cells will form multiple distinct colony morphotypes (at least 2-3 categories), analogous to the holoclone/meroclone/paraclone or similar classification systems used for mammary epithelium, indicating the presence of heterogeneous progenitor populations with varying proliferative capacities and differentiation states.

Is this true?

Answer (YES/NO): YES